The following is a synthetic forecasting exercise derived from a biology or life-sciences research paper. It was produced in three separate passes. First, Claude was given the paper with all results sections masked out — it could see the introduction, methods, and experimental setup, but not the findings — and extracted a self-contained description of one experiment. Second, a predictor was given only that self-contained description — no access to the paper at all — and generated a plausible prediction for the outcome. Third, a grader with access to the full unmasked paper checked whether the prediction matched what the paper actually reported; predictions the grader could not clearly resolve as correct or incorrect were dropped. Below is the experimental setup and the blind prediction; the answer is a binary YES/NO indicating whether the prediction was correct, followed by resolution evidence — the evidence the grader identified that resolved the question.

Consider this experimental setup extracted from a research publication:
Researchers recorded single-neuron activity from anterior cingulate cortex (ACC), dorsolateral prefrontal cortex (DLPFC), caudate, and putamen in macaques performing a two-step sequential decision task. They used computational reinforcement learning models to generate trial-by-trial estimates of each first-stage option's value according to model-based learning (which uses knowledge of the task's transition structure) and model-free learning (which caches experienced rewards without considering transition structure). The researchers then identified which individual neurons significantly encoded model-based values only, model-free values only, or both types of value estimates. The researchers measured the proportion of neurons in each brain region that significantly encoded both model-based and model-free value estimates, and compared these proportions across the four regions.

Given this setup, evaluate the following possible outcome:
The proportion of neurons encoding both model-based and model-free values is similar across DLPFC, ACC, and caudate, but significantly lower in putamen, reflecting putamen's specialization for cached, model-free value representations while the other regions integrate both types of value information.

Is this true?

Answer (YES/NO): NO